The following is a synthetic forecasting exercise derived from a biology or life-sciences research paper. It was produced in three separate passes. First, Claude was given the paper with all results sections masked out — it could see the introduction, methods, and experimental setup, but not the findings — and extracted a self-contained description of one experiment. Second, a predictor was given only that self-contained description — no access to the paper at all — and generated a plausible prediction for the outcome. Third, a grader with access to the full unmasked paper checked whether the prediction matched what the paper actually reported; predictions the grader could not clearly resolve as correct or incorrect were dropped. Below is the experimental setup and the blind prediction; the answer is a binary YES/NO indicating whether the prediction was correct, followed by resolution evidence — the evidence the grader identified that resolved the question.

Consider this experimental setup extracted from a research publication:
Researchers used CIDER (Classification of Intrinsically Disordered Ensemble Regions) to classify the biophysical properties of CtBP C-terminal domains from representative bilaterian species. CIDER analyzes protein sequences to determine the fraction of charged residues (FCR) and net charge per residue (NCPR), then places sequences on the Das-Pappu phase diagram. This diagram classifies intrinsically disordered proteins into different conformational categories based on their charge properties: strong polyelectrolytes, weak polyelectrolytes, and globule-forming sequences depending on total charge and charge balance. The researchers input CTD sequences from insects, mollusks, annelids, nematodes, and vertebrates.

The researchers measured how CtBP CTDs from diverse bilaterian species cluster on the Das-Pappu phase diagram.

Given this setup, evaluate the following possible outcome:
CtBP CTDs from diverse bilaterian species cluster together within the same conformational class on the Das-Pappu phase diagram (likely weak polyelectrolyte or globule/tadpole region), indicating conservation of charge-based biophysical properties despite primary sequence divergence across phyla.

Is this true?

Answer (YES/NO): YES